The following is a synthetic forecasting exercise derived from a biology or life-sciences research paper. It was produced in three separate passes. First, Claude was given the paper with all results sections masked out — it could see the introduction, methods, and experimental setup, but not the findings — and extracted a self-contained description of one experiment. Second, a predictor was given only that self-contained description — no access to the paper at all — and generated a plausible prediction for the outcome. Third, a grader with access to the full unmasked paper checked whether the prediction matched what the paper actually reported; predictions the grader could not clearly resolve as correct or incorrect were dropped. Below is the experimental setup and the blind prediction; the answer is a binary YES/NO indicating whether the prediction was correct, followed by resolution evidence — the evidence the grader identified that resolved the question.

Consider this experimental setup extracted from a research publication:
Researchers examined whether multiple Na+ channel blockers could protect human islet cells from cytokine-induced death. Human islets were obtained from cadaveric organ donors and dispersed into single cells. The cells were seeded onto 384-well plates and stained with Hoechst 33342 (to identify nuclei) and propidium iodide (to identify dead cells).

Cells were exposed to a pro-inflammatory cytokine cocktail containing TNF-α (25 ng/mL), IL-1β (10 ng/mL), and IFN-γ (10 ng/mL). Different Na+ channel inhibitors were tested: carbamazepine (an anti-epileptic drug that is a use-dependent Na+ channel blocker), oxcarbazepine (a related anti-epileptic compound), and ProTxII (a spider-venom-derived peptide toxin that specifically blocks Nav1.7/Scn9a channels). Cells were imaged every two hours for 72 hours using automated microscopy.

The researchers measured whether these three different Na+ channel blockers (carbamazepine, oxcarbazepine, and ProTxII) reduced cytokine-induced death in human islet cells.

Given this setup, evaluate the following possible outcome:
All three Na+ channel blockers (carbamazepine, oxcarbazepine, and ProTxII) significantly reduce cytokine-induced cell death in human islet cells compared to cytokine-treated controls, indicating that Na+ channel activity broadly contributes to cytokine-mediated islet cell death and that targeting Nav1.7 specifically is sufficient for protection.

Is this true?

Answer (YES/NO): NO